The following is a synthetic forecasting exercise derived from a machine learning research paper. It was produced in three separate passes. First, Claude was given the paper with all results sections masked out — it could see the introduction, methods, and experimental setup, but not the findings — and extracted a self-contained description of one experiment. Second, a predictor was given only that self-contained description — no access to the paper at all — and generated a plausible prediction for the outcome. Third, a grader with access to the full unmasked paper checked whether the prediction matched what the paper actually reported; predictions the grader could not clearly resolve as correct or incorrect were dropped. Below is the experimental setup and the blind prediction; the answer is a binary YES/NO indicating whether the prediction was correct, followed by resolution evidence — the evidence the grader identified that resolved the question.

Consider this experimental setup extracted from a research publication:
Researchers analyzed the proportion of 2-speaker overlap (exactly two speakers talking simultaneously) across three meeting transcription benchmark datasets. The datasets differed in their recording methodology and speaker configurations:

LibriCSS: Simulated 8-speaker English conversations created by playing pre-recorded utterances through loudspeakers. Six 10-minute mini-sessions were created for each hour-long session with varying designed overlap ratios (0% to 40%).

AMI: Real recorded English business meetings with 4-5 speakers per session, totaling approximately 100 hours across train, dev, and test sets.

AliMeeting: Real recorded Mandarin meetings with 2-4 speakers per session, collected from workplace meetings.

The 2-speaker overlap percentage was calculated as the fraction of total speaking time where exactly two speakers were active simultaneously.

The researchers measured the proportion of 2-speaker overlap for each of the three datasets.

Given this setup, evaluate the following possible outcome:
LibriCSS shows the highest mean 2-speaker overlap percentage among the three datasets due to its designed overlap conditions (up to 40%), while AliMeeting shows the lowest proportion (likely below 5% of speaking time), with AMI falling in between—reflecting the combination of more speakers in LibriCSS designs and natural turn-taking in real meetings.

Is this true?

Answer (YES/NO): NO